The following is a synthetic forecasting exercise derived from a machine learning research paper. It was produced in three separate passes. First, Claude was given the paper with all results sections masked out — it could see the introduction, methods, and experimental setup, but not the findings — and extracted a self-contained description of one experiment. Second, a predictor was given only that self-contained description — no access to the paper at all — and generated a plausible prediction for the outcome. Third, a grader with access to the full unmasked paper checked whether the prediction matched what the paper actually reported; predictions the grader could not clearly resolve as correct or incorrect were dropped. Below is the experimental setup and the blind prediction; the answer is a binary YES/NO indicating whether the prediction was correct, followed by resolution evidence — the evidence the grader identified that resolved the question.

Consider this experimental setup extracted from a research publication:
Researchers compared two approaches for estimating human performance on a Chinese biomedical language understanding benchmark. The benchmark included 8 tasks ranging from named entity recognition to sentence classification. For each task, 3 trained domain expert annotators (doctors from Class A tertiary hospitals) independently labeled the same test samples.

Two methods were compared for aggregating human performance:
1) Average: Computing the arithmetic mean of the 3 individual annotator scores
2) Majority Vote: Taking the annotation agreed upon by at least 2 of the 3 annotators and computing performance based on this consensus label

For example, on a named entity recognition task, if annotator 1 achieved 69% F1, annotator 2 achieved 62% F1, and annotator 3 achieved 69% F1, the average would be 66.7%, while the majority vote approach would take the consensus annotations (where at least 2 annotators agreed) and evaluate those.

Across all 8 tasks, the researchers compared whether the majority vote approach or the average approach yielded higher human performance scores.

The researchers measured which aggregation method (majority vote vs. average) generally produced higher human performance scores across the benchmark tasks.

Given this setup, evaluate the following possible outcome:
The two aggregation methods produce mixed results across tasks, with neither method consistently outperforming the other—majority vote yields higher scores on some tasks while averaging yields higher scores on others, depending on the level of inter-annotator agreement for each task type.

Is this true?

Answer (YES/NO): NO